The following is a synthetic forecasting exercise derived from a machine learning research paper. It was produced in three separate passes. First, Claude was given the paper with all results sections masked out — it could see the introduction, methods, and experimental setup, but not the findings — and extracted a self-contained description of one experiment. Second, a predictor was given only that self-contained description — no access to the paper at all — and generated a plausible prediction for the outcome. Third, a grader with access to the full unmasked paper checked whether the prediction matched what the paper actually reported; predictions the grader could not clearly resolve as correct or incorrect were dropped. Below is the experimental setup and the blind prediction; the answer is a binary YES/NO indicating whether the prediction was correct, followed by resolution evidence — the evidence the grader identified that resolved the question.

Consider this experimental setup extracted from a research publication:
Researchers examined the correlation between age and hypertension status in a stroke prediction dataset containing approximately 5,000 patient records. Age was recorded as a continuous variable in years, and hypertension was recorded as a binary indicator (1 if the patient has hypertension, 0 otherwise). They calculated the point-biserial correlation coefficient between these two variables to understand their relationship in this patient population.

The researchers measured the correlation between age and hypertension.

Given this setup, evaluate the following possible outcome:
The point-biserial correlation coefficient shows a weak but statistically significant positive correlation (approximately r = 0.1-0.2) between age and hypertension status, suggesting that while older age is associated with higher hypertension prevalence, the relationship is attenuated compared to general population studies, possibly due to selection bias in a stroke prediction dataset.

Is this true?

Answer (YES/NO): NO